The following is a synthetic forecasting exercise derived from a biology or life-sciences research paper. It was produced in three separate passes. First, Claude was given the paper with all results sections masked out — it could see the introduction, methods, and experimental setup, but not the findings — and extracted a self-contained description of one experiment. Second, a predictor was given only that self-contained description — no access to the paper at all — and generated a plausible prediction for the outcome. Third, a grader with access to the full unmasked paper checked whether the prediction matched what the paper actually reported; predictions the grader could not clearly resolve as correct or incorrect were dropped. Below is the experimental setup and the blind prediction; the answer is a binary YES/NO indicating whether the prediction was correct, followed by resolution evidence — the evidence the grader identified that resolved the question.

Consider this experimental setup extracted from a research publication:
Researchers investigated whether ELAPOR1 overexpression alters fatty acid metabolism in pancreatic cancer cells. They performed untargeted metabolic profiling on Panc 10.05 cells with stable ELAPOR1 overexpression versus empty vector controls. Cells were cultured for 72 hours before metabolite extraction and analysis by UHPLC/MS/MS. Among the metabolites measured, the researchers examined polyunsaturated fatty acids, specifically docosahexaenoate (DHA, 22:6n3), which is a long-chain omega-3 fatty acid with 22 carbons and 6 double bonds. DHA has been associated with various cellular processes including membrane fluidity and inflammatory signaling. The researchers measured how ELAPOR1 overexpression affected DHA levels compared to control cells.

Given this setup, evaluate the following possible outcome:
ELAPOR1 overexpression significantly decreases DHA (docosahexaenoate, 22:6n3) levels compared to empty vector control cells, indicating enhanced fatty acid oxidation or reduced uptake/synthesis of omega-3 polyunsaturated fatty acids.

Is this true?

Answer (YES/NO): NO